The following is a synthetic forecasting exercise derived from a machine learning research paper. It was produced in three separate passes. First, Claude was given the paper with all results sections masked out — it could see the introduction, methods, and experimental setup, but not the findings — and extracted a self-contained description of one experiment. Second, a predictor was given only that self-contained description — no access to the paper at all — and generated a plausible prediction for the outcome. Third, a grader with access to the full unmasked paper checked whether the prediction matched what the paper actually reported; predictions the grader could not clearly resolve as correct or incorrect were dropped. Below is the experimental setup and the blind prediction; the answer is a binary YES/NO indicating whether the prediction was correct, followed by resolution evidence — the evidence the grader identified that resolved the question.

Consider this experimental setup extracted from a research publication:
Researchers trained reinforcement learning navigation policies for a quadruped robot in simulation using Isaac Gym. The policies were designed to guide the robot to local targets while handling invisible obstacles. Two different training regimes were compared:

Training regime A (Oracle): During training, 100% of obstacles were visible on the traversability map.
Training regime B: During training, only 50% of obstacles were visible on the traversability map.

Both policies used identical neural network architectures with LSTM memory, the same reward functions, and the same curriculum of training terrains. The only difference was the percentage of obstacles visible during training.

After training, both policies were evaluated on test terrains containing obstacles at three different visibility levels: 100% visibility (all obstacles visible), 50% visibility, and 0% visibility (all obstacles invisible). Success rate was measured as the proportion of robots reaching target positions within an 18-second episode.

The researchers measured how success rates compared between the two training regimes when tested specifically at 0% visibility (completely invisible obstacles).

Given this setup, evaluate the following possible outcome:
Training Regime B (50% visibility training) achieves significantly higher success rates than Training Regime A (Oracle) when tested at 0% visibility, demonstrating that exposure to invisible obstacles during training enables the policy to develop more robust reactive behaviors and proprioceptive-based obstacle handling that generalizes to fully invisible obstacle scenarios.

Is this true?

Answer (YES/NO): YES